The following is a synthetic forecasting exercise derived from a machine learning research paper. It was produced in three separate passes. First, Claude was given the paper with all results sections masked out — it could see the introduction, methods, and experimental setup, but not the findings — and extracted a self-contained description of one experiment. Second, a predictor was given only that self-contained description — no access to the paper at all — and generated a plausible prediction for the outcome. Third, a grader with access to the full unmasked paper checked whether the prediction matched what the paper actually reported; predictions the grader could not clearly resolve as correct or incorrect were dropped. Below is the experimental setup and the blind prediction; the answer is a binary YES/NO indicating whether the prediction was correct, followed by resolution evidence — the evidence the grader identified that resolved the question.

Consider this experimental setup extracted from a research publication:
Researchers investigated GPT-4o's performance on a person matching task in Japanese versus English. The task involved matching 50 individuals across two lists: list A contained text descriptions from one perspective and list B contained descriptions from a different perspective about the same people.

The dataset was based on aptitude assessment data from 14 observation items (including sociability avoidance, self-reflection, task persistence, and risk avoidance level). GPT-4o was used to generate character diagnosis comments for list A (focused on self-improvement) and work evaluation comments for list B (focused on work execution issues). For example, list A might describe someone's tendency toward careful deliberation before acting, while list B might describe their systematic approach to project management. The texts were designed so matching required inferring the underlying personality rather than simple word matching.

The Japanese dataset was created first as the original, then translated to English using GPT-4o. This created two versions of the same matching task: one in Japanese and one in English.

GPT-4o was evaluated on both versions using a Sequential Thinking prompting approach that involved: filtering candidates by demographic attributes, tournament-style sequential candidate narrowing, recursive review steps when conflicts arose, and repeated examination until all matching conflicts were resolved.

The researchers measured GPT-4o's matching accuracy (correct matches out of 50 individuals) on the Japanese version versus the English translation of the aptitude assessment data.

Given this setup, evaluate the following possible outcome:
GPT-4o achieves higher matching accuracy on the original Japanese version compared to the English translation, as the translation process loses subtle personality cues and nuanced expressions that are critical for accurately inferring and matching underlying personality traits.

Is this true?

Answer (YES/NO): NO